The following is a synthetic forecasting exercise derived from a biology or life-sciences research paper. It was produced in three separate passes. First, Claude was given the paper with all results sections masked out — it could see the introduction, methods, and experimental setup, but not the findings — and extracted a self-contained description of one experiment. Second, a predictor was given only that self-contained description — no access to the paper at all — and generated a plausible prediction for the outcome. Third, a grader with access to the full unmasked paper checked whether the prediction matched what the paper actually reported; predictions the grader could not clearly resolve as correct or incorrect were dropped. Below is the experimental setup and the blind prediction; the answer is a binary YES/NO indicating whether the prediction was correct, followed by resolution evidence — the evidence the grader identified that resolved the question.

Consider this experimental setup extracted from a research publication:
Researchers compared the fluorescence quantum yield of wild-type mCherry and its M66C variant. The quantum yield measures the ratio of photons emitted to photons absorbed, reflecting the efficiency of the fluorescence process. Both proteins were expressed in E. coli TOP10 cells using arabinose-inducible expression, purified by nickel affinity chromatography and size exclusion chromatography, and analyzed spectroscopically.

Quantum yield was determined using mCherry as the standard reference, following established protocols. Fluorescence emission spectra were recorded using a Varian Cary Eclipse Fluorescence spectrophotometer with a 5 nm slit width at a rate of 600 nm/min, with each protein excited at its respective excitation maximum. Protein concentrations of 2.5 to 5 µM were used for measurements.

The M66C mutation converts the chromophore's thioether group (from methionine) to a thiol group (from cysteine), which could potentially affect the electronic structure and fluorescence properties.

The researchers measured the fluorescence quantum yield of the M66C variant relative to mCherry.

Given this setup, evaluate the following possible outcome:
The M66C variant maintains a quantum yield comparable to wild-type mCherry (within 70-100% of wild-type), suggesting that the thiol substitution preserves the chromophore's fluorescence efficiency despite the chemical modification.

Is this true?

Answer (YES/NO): NO